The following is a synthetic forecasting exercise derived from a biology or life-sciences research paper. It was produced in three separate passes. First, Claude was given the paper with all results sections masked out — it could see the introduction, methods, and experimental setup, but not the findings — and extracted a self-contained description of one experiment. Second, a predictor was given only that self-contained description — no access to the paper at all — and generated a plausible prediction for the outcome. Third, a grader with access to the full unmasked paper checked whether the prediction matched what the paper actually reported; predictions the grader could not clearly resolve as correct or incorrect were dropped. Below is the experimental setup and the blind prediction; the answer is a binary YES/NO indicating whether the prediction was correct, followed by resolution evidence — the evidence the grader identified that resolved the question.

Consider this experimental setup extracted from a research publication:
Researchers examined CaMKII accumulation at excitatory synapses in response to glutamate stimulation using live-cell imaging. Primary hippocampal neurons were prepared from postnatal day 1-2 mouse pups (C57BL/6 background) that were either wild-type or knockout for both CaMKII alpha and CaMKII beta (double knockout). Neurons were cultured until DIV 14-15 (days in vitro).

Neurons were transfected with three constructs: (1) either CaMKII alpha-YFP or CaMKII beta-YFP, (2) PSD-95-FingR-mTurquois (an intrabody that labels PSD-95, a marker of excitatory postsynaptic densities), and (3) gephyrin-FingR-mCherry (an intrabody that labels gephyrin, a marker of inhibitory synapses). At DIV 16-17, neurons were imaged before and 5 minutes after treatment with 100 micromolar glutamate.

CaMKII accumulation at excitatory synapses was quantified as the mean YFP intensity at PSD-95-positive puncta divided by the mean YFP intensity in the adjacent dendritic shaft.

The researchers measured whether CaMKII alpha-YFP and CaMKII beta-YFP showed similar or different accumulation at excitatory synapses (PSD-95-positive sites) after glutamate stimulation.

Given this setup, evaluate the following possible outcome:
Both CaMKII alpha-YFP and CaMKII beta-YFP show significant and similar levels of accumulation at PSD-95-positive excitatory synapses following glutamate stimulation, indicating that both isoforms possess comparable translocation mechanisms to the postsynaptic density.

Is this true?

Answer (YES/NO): NO